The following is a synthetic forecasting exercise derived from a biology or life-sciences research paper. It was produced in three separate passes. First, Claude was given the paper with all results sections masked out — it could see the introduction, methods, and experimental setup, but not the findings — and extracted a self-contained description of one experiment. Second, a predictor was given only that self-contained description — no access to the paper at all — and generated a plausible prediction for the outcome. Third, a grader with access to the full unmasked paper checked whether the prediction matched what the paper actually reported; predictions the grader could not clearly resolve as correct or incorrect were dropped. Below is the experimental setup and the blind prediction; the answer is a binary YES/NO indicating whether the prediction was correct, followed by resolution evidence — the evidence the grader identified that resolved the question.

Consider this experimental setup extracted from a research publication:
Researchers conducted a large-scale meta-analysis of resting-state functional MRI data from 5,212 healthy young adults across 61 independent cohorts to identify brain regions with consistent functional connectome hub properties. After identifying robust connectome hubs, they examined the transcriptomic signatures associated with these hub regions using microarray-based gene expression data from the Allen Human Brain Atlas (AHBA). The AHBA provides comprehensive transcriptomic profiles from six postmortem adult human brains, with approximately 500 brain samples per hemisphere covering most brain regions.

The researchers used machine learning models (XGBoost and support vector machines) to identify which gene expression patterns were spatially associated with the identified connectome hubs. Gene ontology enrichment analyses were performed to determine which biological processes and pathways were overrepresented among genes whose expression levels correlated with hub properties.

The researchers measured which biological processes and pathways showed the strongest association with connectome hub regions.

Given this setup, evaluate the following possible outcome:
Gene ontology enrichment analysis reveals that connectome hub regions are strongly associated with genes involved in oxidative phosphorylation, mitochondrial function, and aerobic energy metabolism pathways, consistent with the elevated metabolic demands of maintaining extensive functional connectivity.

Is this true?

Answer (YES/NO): NO